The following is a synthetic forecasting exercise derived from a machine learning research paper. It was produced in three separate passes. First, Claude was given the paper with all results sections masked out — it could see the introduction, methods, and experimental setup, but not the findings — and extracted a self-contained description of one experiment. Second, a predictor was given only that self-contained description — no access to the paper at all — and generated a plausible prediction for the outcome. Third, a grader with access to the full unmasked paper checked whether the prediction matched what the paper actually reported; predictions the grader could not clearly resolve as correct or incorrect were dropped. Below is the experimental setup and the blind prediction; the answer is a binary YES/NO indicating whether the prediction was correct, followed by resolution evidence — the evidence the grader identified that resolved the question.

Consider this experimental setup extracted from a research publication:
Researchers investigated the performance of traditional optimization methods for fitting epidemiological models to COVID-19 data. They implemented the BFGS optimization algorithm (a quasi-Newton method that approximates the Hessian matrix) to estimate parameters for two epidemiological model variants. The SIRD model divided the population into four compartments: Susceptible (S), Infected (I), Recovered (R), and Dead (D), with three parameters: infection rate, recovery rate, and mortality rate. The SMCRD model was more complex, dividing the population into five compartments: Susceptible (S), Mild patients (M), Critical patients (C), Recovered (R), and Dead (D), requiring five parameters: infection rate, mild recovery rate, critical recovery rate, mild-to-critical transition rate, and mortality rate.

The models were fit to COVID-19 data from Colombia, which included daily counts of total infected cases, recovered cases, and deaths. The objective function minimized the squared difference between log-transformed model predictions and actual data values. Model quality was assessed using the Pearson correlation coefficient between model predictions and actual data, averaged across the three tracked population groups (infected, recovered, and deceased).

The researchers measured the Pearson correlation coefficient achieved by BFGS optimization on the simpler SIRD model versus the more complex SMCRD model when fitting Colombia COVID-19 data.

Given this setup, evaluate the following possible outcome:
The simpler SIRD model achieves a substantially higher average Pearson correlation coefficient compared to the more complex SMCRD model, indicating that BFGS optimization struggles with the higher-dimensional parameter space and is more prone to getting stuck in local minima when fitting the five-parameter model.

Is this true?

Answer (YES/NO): YES